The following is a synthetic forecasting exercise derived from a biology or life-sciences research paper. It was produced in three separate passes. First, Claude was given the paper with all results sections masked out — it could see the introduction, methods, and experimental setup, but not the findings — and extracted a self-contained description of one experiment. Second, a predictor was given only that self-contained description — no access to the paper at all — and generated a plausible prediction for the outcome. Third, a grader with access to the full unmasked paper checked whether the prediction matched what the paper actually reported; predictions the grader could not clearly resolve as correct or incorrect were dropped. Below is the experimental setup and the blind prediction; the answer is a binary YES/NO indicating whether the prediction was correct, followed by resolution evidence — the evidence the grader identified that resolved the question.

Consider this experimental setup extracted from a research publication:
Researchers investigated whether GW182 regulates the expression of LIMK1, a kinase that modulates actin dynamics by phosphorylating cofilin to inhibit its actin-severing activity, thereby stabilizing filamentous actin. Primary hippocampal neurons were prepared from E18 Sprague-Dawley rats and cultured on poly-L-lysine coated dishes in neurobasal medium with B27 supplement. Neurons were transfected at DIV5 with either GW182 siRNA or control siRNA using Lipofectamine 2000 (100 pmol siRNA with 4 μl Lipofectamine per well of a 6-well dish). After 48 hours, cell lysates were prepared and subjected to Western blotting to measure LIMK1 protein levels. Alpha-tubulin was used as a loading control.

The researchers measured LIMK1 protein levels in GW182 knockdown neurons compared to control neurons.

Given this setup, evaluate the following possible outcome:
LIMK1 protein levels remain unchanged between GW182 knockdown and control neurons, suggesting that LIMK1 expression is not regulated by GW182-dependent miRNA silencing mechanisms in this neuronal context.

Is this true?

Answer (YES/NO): NO